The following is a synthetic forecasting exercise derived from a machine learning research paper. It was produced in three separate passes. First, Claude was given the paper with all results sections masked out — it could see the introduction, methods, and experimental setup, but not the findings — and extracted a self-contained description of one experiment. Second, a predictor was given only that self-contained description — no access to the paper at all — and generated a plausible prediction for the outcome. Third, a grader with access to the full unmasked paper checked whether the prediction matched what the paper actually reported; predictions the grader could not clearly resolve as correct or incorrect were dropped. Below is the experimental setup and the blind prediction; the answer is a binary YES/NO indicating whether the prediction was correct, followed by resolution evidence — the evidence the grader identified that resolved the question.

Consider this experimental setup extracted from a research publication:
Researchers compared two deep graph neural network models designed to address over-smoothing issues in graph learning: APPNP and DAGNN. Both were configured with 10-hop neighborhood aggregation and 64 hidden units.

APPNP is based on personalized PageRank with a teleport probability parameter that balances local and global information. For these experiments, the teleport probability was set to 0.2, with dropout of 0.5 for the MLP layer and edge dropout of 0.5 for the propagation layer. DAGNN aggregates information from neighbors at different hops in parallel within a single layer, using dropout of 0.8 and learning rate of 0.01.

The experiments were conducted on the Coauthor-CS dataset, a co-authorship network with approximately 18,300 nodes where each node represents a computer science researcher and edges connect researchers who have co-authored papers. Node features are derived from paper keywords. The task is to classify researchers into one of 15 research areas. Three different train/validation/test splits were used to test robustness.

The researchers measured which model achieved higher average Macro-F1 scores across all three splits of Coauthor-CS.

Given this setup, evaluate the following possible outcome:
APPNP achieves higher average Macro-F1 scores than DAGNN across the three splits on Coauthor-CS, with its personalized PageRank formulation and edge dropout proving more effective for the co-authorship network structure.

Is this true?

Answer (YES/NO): YES